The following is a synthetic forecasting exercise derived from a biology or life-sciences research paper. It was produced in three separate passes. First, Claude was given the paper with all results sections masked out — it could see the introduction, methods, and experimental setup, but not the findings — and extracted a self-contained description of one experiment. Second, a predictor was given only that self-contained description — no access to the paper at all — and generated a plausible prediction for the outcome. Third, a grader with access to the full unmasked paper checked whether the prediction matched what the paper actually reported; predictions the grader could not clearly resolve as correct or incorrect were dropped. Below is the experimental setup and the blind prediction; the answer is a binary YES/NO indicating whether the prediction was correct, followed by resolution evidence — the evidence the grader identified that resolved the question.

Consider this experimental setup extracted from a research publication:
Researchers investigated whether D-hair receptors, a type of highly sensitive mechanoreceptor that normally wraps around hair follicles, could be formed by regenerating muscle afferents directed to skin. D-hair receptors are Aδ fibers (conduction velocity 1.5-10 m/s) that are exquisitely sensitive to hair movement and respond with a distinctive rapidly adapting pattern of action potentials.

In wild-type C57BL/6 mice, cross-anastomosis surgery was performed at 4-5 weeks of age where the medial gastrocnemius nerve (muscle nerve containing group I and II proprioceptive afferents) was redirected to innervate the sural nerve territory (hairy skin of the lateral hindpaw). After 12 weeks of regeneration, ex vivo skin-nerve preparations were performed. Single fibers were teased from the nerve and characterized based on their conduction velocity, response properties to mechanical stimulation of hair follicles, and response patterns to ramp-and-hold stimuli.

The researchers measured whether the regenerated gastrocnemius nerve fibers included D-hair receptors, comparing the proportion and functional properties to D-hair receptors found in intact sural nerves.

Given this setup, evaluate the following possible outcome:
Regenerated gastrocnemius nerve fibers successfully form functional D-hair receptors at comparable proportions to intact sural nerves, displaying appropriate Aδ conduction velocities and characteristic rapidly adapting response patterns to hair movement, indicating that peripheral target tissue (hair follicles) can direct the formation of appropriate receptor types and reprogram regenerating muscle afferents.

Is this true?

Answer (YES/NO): NO